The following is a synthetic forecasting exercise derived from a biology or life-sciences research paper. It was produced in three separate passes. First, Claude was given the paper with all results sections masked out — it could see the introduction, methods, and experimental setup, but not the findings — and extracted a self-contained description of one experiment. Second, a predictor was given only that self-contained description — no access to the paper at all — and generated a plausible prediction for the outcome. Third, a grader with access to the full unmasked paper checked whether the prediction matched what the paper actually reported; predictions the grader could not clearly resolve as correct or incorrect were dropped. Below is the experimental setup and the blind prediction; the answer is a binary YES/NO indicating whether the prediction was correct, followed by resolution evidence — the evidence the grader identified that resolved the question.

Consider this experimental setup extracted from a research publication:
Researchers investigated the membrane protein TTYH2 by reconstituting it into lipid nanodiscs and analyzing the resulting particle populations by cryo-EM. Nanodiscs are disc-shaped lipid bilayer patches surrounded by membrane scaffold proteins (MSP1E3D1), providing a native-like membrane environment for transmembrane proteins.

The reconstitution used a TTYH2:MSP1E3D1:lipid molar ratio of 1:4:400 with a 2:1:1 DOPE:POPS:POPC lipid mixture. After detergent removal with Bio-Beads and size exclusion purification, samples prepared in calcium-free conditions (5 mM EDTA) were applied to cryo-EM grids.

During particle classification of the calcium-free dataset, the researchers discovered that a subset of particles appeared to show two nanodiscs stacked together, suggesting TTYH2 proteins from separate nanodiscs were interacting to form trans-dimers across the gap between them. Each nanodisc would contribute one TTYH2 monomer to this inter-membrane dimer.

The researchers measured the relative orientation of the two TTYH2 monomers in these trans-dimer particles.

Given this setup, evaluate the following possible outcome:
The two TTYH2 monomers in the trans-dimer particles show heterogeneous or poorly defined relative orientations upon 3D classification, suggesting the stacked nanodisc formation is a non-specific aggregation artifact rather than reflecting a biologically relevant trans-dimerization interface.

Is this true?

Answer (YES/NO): NO